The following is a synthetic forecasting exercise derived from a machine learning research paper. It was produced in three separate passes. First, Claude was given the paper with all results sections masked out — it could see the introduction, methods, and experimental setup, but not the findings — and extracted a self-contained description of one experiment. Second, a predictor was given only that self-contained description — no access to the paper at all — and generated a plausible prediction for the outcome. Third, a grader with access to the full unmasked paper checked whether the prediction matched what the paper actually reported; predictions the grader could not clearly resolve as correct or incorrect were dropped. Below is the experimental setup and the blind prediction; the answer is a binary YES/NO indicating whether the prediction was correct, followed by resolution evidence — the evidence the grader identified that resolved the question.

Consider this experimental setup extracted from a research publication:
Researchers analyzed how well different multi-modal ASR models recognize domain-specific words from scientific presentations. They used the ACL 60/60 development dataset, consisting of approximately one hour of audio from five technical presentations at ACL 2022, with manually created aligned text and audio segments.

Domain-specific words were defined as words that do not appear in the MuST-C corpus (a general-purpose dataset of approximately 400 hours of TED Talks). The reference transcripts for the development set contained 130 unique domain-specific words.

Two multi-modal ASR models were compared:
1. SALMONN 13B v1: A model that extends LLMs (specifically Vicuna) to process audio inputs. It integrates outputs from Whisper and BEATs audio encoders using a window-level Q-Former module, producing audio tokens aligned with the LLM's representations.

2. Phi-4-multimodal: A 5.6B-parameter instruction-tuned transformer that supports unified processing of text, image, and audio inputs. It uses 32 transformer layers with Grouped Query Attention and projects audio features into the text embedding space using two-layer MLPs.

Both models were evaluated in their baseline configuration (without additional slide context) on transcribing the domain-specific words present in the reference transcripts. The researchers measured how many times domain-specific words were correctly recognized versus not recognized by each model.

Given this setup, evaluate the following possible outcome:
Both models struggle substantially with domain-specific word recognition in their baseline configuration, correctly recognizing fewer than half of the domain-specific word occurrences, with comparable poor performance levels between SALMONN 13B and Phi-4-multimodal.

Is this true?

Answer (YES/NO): NO